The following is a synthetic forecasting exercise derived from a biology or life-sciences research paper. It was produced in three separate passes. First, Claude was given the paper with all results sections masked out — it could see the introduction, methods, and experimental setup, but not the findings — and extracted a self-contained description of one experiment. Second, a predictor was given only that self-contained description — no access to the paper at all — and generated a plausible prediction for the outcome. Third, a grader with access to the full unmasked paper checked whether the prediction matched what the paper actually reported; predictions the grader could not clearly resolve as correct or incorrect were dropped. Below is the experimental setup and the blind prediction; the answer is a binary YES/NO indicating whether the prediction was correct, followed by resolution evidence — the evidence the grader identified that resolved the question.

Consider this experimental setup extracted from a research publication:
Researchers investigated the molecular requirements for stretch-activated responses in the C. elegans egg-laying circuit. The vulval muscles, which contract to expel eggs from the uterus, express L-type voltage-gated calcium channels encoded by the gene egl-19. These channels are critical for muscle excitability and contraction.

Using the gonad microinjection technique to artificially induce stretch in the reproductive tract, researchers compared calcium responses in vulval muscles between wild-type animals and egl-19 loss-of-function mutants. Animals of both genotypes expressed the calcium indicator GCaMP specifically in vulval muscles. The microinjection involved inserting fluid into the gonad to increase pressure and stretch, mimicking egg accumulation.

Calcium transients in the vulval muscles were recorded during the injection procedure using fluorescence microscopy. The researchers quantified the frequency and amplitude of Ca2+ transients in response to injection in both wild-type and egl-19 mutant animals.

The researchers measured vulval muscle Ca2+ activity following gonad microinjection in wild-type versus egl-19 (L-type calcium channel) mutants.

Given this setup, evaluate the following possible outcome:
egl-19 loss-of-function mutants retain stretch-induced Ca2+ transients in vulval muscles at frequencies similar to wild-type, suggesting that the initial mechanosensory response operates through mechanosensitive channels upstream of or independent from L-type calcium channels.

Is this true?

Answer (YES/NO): NO